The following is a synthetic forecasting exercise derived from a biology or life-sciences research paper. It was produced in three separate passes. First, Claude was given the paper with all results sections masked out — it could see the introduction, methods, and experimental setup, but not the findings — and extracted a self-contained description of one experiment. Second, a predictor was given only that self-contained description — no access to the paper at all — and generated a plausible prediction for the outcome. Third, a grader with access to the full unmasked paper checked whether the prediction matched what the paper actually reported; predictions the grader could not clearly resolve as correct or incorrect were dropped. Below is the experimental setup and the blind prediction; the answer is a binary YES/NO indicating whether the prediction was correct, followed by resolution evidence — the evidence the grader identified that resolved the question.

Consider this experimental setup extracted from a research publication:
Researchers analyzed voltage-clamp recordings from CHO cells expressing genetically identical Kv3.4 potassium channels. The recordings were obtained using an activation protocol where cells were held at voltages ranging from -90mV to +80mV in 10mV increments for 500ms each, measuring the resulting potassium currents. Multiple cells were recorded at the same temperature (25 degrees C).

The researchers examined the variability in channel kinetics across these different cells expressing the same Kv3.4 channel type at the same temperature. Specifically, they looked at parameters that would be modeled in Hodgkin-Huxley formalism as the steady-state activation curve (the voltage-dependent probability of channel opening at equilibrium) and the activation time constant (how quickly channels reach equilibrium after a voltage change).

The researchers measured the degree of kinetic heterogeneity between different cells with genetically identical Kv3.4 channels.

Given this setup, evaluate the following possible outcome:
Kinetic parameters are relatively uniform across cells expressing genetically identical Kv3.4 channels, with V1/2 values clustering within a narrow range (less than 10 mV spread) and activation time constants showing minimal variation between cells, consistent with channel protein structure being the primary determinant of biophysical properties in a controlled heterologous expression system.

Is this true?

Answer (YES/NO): NO